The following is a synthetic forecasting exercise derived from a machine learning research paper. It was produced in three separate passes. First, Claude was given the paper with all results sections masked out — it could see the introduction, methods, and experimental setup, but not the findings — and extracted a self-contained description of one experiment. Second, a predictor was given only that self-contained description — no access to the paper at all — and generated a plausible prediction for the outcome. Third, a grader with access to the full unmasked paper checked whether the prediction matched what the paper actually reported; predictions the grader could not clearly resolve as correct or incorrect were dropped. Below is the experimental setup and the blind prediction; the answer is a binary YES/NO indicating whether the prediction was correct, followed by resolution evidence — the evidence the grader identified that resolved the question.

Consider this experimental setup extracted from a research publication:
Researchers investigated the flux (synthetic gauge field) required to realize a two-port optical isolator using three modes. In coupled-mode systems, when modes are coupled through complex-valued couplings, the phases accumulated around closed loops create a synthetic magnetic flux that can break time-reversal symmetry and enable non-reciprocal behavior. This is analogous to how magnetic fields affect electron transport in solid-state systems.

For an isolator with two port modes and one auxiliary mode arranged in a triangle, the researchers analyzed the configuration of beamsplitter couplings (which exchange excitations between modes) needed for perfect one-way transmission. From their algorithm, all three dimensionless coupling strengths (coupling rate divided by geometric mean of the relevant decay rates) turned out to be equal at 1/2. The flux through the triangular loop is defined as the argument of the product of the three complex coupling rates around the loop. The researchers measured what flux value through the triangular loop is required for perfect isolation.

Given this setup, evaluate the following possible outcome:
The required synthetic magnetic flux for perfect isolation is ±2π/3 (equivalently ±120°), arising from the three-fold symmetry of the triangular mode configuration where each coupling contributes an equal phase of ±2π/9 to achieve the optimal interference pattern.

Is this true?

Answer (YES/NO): NO